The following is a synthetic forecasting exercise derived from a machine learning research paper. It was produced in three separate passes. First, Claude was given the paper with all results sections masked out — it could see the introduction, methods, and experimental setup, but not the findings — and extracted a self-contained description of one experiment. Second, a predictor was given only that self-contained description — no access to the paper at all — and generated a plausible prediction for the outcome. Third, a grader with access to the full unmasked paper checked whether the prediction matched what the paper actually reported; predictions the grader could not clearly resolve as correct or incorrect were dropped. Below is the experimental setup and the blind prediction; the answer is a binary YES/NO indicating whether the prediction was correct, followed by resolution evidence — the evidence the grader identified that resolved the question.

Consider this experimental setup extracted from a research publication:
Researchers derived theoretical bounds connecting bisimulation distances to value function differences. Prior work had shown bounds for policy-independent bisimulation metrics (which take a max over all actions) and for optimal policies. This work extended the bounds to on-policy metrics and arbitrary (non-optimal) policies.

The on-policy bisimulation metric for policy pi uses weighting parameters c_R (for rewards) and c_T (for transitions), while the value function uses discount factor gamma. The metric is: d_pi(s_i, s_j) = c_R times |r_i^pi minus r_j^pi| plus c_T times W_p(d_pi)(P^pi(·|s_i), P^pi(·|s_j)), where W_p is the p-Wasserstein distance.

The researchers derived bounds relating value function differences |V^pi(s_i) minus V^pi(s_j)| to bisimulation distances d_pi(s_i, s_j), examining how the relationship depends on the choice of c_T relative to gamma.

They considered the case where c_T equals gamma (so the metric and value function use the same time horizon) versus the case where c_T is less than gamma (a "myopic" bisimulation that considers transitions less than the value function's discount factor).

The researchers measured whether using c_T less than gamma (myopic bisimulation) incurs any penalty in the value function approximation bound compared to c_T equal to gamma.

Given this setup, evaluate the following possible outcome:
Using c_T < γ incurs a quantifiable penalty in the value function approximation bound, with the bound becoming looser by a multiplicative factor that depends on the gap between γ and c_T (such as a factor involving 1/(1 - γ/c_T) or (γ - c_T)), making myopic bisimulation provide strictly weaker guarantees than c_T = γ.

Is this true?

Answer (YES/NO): NO